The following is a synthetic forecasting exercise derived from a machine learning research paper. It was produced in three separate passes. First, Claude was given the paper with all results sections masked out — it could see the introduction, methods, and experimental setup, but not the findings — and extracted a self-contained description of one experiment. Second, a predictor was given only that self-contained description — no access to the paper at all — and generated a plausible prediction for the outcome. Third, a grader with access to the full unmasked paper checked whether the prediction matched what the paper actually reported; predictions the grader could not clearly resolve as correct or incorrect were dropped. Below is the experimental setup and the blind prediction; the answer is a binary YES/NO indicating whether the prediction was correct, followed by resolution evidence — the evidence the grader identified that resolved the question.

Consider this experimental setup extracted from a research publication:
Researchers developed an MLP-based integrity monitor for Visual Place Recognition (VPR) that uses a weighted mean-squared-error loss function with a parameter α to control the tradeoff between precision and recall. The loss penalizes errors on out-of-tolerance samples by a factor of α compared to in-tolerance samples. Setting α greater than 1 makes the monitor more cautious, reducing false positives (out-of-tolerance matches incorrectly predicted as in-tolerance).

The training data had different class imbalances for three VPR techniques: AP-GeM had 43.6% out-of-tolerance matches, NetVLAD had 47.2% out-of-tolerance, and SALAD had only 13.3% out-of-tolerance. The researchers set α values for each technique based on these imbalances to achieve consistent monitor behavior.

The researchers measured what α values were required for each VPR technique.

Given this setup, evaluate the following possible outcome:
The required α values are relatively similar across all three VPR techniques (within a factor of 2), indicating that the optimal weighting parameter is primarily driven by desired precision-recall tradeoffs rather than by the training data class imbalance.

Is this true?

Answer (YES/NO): NO